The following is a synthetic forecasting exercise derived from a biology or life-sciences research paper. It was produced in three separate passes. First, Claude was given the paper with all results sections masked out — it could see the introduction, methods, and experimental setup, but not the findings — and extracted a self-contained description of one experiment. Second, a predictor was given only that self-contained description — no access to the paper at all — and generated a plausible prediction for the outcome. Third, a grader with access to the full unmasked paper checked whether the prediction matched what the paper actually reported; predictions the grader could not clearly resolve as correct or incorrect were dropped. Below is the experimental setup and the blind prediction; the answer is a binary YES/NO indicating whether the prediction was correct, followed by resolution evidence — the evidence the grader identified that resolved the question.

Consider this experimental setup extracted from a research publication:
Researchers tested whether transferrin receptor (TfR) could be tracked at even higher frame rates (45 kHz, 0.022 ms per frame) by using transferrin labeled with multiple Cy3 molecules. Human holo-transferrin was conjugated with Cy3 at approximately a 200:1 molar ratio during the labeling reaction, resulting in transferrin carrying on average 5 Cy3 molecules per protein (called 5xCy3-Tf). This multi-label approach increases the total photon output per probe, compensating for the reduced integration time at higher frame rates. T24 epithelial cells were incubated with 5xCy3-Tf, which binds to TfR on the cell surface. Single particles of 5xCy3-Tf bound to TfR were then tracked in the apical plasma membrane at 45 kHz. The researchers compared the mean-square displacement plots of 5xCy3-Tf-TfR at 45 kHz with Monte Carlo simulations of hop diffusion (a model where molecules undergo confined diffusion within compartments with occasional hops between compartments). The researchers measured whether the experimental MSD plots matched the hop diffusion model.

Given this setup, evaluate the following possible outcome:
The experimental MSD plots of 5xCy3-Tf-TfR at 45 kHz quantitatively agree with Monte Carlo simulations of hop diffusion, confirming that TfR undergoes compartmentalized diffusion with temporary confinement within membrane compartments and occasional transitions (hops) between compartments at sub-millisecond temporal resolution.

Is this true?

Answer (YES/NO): YES